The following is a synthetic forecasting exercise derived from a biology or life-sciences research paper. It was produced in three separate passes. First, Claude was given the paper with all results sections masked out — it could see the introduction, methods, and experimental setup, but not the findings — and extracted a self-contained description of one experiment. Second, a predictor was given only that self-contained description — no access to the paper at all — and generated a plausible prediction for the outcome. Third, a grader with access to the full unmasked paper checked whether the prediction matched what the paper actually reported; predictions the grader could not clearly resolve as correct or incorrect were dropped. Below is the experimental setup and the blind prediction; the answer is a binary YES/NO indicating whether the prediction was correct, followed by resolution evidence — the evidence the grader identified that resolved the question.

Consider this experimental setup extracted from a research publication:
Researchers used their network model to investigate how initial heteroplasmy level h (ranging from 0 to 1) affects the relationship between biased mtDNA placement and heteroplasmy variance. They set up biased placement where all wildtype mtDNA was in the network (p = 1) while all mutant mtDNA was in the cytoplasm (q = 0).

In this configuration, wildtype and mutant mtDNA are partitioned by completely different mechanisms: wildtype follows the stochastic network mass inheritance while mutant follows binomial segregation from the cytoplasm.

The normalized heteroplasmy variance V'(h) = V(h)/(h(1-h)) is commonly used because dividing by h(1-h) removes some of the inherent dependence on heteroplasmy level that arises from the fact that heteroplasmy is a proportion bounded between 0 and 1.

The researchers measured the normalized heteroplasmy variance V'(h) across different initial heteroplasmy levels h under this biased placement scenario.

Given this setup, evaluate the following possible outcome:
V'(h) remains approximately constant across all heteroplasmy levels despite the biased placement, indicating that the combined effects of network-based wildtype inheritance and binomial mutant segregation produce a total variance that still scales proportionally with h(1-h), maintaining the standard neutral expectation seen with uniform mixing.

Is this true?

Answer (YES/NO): NO